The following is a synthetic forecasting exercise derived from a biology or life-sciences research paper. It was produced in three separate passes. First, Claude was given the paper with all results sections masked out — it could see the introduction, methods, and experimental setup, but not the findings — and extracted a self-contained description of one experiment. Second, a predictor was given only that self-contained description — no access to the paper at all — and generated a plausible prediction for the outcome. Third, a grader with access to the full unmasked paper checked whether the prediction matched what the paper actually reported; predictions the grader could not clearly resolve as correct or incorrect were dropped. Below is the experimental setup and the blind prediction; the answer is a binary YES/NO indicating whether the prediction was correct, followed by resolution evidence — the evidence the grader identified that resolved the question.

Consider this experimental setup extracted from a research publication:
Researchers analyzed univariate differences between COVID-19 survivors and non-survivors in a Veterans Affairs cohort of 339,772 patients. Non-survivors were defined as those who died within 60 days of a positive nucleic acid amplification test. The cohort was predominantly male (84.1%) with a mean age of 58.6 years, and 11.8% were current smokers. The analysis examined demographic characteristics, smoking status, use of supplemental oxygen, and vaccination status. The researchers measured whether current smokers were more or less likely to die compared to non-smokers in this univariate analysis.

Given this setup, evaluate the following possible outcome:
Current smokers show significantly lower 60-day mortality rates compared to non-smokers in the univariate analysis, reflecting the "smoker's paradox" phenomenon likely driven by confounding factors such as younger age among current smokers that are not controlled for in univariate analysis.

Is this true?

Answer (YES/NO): YES